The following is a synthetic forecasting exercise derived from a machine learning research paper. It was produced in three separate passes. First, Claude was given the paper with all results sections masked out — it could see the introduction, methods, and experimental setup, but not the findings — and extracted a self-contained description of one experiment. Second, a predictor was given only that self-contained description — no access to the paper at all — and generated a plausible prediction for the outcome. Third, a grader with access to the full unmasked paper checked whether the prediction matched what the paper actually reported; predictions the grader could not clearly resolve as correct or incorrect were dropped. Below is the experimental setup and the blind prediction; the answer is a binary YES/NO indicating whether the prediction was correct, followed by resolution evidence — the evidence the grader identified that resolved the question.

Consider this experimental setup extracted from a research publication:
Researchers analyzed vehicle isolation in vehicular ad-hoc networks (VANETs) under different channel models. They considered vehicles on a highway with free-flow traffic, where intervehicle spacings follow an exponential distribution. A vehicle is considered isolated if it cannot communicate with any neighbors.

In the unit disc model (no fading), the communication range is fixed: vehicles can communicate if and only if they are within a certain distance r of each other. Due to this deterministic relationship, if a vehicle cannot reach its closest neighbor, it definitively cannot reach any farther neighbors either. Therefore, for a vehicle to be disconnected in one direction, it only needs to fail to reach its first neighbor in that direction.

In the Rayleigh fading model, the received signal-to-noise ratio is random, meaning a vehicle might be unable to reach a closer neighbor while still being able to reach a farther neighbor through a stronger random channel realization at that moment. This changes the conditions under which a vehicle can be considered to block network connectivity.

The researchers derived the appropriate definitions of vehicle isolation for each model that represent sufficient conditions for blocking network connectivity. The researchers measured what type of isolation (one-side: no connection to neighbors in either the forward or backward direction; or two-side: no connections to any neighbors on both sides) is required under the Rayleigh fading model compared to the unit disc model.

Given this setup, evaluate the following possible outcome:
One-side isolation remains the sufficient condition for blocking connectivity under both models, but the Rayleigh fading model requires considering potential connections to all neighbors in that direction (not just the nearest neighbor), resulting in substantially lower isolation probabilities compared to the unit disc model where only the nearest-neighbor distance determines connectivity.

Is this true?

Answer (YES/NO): NO